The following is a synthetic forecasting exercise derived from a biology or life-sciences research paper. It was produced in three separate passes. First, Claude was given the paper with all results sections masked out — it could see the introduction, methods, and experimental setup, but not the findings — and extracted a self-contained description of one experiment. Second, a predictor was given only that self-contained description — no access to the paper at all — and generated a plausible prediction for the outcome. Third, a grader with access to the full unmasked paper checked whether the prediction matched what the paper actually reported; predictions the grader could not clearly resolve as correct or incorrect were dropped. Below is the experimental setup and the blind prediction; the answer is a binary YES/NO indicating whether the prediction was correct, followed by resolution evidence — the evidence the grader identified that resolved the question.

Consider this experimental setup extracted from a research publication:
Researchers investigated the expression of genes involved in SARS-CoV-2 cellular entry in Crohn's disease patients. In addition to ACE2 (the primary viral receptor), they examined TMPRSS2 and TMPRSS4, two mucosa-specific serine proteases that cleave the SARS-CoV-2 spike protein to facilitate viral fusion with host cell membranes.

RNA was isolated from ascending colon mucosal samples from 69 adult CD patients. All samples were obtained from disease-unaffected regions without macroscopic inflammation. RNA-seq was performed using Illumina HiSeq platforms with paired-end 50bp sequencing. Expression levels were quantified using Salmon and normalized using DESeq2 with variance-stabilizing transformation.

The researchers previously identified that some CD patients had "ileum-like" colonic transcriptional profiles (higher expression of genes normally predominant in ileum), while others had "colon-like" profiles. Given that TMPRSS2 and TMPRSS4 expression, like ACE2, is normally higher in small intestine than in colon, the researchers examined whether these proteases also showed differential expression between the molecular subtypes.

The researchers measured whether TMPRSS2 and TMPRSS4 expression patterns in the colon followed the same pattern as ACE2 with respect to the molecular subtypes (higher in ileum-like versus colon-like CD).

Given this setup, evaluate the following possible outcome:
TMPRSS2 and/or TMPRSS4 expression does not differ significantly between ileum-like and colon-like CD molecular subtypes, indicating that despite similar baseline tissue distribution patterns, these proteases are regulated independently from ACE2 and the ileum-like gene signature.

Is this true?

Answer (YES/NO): NO